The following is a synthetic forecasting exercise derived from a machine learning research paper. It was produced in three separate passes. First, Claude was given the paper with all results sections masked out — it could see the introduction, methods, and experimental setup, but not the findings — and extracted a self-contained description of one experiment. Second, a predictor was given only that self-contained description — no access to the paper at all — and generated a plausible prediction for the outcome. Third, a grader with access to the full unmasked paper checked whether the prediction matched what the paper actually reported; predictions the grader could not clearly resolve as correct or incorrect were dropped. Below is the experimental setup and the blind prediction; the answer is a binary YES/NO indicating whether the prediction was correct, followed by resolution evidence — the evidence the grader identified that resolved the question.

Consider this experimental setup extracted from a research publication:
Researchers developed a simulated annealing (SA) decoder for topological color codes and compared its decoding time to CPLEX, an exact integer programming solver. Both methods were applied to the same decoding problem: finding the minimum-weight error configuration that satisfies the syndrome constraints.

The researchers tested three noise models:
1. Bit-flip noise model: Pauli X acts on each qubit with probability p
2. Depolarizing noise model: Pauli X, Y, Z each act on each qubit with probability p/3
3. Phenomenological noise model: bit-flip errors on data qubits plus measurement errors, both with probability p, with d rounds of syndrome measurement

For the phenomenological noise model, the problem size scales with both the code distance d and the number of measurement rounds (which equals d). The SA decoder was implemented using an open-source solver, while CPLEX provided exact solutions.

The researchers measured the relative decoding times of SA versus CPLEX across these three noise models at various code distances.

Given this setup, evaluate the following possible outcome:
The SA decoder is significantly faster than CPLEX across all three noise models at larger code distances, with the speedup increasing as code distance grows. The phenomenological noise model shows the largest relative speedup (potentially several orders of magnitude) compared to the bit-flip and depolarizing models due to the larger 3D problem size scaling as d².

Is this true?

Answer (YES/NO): NO